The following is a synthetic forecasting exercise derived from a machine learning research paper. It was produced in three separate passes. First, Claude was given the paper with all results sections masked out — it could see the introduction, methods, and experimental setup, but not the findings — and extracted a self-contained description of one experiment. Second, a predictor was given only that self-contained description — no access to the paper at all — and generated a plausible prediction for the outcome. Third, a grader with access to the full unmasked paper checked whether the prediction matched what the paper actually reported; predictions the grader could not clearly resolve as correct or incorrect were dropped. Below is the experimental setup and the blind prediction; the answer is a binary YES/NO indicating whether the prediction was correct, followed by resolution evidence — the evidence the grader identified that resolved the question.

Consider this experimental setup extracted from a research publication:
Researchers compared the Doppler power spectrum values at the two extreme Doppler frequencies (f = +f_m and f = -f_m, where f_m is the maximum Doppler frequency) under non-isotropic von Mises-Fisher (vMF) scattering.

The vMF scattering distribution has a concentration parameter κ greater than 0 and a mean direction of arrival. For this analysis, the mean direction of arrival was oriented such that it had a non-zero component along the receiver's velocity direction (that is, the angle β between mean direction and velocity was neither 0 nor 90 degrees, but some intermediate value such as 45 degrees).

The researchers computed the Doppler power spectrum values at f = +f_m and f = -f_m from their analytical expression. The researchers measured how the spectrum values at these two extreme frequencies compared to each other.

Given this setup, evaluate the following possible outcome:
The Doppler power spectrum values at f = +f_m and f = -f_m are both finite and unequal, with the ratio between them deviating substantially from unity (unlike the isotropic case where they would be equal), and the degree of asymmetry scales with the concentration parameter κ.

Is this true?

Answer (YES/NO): YES